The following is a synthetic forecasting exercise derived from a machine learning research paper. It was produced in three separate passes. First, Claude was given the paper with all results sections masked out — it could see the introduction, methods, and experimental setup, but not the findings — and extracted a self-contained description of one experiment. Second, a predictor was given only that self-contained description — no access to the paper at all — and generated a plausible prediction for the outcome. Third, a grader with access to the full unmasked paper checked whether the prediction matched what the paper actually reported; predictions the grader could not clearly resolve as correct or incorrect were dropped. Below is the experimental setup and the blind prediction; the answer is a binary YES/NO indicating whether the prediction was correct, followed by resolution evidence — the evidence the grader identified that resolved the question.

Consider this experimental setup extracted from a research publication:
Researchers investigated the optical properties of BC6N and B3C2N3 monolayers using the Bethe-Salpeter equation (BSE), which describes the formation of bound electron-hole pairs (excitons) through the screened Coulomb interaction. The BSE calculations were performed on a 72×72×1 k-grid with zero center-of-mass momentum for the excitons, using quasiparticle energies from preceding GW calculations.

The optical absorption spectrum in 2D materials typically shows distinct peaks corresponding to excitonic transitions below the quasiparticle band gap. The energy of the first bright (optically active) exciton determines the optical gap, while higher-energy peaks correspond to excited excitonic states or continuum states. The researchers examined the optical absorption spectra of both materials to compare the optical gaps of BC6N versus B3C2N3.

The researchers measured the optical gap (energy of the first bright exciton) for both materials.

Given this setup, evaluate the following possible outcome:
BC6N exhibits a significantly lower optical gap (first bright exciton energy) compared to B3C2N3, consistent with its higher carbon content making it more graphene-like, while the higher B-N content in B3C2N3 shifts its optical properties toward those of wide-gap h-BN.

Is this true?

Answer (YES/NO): YES